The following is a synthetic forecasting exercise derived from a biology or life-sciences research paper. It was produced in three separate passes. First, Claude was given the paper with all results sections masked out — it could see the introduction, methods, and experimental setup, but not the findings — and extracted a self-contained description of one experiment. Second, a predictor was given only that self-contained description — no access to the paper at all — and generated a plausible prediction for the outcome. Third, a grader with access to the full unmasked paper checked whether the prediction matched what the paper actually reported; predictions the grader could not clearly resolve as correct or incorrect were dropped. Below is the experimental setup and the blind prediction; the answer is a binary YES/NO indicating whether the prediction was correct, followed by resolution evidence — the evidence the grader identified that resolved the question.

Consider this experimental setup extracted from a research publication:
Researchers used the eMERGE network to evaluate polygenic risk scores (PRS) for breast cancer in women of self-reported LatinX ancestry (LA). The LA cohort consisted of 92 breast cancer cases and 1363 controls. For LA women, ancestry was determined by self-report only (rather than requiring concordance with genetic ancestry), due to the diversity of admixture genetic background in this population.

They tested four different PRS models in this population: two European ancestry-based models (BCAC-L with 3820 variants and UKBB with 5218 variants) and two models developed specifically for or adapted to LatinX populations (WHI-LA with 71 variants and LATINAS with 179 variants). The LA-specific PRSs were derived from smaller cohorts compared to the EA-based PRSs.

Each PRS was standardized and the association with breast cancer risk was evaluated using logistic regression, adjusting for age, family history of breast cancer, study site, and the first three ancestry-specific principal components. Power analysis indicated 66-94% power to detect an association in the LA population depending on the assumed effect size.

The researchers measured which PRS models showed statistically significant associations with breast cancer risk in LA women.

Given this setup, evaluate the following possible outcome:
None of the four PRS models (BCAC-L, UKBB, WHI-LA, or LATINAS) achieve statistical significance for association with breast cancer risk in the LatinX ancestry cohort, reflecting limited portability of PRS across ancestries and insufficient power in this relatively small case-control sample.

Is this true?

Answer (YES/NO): NO